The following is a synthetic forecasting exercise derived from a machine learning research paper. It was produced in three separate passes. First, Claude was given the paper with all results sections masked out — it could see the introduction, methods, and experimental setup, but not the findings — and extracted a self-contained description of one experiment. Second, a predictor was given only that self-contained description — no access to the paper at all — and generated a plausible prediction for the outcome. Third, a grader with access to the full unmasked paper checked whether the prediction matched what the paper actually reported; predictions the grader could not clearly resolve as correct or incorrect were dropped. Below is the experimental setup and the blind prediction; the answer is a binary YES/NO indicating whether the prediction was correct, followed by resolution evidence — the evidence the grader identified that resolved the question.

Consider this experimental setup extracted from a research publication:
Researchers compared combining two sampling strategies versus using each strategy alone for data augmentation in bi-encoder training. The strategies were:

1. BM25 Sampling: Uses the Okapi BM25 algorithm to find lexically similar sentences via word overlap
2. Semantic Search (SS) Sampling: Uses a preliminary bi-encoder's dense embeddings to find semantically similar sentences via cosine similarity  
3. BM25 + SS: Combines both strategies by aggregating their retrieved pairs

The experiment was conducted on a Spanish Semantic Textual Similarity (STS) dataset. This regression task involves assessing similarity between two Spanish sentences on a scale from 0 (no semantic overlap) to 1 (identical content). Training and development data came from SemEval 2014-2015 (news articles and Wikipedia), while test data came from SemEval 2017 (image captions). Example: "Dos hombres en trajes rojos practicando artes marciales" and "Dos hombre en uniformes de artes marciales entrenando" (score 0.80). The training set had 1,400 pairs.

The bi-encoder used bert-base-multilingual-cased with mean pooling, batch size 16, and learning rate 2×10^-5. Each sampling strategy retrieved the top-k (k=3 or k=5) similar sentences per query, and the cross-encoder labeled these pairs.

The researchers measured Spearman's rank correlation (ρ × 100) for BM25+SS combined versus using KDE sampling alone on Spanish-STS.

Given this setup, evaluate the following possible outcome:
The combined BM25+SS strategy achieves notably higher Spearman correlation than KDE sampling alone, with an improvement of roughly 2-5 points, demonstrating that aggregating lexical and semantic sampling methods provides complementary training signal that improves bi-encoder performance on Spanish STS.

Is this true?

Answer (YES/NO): NO